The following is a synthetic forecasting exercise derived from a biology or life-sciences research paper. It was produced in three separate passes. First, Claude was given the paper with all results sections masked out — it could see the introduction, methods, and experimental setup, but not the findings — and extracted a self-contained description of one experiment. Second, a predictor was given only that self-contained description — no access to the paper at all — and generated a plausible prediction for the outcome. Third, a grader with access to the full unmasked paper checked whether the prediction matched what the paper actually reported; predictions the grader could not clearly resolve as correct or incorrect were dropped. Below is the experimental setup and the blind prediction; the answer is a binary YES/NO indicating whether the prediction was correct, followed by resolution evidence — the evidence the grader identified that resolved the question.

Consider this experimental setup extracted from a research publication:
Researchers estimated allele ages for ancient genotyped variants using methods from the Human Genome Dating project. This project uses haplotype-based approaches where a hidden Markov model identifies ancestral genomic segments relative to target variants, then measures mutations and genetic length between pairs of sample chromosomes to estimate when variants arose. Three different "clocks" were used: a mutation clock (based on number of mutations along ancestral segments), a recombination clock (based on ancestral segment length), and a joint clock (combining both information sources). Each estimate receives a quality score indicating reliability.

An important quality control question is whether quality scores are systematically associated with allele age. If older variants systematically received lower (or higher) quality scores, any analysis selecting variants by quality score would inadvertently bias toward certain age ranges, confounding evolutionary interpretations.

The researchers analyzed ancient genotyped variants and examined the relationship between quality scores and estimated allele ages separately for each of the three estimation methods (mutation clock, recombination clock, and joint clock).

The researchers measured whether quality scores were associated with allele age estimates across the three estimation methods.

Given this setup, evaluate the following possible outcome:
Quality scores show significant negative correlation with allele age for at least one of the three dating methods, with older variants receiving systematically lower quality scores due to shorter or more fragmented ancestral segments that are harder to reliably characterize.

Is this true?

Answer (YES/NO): NO